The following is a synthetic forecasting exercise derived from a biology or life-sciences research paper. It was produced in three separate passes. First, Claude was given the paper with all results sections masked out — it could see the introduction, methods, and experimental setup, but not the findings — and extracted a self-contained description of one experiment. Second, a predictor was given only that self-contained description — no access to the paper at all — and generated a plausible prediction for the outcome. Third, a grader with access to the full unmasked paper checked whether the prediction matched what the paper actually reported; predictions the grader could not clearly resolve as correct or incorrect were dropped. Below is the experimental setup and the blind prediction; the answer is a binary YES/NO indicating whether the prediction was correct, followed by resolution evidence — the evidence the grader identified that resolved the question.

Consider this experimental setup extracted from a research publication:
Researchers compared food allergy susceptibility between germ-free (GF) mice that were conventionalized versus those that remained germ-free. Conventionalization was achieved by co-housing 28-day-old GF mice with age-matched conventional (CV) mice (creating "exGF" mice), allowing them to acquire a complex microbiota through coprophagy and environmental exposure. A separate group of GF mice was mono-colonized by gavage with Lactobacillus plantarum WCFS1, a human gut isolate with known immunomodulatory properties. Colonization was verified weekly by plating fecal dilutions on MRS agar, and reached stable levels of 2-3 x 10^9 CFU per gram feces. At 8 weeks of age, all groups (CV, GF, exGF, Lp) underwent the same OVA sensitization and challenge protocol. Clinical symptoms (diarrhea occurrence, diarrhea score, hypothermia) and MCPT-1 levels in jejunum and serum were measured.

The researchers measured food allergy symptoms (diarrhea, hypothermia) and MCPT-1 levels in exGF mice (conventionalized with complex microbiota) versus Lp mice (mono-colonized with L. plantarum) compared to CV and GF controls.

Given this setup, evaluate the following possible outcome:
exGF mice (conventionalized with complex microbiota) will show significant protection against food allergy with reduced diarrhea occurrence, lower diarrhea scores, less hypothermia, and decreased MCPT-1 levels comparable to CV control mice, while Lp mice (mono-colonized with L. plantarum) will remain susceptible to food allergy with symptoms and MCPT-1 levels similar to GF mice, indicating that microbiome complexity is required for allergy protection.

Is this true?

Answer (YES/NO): NO